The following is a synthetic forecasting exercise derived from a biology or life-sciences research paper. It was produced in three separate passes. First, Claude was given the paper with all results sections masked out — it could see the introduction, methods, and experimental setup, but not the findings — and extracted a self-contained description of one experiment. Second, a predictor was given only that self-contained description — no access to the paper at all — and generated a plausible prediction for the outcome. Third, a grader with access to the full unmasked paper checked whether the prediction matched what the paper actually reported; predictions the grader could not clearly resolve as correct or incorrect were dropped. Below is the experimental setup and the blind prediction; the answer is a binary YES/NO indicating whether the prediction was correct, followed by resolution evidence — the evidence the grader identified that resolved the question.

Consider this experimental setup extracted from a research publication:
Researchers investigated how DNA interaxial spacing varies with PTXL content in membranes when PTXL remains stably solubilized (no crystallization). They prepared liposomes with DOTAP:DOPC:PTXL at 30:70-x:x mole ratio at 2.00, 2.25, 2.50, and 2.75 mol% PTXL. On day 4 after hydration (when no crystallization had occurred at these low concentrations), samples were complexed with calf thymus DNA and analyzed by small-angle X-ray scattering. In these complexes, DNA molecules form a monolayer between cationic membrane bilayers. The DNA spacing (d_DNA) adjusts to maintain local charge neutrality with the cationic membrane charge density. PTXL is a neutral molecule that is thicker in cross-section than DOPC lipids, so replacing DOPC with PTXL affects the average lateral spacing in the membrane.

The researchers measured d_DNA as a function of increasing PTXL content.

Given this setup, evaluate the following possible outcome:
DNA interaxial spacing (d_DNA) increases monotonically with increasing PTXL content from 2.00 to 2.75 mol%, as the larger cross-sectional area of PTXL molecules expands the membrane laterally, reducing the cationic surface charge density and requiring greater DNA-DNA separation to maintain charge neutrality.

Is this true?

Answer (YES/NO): YES